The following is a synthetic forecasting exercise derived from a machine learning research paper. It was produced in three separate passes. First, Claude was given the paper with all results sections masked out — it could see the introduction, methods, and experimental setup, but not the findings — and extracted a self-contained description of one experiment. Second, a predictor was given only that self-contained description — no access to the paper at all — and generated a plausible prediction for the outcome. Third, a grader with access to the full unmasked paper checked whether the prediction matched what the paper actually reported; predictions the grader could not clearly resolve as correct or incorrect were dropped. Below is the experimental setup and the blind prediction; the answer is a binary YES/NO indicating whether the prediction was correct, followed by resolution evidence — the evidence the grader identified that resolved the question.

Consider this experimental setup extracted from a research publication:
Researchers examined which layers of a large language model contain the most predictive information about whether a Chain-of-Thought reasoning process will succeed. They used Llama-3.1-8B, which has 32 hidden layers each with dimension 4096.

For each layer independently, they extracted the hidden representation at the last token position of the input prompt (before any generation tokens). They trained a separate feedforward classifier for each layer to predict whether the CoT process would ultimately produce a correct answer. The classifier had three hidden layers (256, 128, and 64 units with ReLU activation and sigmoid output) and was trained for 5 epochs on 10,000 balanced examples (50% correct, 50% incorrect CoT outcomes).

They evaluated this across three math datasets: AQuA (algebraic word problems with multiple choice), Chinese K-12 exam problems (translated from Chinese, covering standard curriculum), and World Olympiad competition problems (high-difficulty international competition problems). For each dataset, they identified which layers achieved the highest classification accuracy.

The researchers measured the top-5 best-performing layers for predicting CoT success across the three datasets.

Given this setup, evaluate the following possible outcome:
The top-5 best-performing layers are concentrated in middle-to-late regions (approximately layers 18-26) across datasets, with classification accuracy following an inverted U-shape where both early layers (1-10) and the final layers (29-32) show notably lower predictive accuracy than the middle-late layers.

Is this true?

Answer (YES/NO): NO